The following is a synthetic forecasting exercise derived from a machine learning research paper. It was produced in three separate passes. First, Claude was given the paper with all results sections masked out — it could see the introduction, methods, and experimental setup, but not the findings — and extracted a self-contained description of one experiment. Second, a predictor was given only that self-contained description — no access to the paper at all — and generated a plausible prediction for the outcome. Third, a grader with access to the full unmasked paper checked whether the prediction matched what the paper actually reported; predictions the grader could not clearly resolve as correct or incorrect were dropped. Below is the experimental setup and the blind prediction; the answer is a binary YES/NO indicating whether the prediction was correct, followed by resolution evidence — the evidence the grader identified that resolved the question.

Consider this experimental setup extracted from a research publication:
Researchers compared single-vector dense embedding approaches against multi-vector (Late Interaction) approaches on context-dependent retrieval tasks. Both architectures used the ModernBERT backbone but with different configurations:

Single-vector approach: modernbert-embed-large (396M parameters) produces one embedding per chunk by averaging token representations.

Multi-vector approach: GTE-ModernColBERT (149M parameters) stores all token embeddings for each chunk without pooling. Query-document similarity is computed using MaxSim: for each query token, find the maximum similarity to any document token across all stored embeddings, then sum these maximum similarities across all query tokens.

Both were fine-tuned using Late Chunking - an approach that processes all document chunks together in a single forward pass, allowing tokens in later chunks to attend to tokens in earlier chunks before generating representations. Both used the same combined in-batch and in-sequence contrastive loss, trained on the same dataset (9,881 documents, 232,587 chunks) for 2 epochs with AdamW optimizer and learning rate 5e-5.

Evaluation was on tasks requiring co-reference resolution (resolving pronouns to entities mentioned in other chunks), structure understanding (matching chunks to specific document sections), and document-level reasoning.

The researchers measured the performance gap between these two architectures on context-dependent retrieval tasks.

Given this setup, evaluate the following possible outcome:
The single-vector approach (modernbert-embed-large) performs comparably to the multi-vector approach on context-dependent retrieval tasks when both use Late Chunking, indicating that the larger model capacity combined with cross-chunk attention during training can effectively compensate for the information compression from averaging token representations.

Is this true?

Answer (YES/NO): NO